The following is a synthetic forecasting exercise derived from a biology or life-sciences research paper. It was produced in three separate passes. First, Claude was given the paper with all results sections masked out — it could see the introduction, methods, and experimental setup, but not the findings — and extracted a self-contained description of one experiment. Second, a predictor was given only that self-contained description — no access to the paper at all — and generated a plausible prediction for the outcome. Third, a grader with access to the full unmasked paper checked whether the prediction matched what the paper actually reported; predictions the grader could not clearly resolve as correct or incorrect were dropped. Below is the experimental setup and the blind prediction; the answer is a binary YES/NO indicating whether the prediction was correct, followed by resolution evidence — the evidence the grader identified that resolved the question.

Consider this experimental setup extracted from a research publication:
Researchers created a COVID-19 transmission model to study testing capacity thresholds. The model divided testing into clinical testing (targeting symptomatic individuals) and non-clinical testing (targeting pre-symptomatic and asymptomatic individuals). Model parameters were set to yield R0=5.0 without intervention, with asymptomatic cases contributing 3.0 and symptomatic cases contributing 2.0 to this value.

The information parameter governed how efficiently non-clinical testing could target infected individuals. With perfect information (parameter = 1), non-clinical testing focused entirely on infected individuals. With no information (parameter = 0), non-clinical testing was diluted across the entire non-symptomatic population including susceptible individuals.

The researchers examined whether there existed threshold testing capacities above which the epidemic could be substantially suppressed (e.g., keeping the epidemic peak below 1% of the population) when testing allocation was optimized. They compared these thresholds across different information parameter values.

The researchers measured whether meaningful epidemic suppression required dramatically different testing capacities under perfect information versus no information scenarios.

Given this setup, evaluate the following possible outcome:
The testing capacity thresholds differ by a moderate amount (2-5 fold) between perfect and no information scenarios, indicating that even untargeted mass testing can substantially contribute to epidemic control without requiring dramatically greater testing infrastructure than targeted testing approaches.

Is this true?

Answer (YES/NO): NO